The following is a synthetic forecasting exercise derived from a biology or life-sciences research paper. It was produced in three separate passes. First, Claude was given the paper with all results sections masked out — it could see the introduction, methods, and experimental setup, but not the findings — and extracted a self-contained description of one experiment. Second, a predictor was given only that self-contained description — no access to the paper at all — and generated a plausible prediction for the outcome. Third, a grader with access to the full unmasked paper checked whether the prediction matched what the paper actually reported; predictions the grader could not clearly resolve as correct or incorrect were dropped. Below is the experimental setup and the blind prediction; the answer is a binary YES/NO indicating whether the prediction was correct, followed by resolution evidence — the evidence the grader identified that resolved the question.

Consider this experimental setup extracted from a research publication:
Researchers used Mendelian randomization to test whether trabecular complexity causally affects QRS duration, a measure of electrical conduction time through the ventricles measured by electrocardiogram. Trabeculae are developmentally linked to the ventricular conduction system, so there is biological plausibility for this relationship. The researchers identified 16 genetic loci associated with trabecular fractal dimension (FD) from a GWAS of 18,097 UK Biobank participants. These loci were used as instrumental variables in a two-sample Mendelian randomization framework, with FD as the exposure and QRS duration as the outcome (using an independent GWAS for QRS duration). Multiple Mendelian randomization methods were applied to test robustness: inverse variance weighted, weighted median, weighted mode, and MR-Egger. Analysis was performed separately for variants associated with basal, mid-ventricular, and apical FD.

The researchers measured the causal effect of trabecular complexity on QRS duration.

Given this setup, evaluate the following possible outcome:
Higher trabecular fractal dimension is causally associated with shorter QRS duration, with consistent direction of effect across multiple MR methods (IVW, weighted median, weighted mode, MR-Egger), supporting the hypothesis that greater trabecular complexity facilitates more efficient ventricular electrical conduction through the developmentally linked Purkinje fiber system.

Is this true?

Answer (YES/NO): NO